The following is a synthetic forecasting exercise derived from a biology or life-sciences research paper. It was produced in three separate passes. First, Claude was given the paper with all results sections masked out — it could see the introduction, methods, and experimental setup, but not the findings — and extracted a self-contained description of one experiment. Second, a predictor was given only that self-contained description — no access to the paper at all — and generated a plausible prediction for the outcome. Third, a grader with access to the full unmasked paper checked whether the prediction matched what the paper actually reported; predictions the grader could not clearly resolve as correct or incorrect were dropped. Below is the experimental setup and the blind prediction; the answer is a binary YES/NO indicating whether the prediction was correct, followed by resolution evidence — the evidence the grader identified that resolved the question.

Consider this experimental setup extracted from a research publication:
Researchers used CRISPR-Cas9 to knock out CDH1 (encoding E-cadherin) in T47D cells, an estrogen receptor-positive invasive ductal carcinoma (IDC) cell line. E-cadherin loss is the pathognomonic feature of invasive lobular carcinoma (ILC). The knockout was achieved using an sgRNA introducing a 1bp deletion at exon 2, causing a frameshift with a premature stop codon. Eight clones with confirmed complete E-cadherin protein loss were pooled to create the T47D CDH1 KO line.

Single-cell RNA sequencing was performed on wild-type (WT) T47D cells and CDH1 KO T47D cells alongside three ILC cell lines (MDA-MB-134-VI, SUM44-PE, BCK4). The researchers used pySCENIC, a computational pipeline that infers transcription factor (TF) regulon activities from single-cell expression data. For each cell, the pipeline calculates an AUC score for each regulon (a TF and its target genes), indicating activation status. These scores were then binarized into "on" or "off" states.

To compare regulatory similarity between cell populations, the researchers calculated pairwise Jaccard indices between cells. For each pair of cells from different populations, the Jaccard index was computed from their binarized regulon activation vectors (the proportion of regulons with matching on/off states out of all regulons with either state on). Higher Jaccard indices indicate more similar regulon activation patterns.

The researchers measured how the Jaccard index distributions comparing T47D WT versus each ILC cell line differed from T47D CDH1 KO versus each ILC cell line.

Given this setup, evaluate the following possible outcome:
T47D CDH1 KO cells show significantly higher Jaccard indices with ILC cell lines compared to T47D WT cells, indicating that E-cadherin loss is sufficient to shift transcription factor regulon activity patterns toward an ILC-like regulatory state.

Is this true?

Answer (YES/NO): YES